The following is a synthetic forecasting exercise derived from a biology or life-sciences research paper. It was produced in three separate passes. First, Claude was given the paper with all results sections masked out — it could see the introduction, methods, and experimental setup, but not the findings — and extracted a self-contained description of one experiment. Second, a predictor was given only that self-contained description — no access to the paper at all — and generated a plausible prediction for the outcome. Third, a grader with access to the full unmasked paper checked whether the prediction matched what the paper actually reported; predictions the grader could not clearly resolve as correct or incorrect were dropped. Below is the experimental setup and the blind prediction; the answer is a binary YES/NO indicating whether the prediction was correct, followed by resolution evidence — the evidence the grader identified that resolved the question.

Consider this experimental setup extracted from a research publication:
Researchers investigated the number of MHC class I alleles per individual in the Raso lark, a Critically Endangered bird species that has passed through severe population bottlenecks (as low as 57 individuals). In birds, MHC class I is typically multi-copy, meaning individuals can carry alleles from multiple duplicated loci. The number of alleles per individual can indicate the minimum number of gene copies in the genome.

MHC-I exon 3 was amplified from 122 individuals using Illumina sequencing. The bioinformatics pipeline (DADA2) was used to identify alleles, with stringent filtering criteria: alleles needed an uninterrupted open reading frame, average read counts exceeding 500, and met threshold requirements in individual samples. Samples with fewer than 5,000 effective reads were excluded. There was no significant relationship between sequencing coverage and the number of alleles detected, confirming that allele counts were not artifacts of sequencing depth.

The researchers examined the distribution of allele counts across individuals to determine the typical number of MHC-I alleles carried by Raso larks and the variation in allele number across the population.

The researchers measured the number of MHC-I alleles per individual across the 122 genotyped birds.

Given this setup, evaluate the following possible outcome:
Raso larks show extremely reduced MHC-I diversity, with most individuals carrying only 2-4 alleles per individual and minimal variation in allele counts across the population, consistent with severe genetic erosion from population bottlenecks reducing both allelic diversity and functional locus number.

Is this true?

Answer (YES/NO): NO